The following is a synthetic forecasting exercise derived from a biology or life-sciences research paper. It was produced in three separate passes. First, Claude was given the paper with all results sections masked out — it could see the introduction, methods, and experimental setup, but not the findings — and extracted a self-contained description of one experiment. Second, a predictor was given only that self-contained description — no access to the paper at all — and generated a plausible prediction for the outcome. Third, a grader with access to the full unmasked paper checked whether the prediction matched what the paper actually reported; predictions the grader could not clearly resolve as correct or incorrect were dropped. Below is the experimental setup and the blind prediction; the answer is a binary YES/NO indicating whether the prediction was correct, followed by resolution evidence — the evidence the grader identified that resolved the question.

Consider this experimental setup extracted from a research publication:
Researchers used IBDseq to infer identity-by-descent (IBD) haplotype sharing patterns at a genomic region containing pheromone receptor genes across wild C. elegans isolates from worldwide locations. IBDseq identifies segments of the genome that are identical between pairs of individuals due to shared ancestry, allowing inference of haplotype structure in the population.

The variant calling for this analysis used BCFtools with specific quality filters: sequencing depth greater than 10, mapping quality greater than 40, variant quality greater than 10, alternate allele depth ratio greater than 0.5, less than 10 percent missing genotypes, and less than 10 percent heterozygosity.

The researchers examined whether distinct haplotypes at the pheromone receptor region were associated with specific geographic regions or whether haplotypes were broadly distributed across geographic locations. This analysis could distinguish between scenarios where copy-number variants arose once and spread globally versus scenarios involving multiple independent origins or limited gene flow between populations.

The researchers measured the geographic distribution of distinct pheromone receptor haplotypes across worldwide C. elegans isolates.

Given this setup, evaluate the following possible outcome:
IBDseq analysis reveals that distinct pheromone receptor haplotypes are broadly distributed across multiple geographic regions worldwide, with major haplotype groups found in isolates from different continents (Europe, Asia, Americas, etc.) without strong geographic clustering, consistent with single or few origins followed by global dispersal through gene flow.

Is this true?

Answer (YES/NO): YES